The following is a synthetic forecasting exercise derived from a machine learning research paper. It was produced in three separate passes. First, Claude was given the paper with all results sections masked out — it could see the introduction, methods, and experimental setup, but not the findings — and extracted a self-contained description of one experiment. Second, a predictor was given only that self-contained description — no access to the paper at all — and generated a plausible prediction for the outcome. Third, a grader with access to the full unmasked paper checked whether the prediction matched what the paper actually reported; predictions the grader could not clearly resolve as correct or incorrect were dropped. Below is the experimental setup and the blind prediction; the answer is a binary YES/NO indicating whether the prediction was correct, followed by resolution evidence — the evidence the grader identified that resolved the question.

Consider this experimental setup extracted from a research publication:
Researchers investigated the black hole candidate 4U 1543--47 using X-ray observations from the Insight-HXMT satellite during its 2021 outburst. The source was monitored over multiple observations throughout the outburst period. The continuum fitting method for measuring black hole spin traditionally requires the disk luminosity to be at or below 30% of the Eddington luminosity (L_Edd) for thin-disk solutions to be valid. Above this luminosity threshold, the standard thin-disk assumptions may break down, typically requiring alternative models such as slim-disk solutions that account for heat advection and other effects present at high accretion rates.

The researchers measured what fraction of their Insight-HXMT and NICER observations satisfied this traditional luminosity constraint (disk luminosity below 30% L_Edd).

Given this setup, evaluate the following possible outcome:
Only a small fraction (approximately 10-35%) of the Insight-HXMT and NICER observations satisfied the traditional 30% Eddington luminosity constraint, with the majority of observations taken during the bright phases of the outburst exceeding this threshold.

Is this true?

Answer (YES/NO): NO